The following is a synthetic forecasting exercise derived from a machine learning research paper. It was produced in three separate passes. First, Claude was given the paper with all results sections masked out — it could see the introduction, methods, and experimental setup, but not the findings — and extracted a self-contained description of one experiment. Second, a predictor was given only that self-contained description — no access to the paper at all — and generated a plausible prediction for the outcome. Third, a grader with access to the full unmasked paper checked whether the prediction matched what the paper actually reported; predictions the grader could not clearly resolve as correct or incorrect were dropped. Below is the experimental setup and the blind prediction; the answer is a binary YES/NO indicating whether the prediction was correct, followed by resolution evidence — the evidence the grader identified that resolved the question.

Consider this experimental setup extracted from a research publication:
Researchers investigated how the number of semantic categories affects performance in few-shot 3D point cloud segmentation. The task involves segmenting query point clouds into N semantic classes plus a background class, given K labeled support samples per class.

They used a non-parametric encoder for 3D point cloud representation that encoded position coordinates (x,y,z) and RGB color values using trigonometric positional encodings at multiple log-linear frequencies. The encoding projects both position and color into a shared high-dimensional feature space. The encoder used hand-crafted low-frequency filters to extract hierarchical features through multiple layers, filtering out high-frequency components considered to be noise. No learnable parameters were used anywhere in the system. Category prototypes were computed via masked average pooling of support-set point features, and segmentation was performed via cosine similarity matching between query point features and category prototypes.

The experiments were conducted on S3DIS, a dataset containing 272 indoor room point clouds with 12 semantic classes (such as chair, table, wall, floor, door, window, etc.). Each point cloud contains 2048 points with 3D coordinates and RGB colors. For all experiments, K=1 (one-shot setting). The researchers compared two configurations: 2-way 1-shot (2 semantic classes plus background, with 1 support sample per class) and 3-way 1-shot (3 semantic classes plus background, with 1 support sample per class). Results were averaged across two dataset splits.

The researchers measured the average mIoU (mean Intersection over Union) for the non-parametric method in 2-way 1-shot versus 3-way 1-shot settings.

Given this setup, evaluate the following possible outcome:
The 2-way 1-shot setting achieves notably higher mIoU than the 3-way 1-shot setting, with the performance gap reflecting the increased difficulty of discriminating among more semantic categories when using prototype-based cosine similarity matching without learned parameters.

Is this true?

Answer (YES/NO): YES